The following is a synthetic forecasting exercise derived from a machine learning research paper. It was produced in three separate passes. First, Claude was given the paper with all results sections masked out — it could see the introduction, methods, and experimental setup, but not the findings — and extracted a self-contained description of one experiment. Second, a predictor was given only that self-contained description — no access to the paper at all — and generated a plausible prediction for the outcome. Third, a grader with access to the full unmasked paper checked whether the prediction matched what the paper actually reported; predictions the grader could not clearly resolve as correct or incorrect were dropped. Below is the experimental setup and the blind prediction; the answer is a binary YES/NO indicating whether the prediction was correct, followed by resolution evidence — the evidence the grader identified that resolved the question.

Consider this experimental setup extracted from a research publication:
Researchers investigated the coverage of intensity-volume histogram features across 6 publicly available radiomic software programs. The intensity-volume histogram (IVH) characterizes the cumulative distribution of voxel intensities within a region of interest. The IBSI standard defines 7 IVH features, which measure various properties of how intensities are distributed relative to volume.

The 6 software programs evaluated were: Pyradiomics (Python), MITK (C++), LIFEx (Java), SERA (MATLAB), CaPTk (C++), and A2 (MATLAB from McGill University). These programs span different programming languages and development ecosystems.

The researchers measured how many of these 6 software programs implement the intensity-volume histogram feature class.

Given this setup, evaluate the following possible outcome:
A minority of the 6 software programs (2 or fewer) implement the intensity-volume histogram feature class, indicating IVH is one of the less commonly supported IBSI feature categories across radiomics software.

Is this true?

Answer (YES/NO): NO